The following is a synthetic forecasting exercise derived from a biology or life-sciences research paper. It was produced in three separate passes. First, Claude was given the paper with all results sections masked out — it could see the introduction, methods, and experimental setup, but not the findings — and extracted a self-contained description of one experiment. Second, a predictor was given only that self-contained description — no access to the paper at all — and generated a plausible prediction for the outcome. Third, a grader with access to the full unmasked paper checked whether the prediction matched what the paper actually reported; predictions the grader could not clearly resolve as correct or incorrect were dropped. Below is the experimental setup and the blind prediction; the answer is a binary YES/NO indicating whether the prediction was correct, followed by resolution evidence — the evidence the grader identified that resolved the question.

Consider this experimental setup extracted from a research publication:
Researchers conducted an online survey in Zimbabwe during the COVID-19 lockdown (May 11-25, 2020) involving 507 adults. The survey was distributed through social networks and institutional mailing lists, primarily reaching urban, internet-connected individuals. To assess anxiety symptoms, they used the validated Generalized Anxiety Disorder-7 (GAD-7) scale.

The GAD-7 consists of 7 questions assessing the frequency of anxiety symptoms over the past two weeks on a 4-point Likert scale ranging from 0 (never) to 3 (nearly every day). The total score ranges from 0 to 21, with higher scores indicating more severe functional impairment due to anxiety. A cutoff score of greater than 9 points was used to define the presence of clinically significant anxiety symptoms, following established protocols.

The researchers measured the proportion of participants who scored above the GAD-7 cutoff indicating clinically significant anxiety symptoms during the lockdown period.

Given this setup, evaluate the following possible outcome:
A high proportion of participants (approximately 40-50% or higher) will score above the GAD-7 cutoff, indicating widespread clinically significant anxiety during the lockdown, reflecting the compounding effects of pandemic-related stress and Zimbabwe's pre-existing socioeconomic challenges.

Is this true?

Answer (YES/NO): YES